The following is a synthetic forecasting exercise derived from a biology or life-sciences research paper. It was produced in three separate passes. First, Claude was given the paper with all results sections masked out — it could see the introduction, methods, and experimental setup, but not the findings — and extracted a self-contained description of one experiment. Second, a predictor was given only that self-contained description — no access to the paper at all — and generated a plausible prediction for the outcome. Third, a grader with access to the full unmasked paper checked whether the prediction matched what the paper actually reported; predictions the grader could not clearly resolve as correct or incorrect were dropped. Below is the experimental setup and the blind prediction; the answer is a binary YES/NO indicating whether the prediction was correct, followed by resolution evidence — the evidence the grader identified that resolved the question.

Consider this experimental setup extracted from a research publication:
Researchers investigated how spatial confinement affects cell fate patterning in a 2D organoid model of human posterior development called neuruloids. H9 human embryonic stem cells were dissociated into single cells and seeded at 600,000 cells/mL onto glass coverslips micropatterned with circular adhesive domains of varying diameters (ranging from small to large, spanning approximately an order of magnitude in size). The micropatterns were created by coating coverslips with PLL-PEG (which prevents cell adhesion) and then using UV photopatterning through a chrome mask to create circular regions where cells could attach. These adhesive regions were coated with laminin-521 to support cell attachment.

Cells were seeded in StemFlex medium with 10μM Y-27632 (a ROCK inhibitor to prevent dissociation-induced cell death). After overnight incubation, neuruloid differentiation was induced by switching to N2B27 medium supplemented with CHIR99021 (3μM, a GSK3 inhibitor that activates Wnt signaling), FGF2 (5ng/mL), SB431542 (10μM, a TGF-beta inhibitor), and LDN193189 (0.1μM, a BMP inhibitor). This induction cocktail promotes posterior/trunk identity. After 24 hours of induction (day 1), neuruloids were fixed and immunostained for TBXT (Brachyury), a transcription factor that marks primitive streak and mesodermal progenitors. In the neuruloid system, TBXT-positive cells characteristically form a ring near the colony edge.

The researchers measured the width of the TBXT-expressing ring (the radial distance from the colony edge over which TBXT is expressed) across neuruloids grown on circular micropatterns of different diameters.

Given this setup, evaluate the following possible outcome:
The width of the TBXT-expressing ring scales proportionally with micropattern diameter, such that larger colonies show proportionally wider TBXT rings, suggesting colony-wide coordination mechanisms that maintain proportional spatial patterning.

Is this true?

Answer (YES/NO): NO